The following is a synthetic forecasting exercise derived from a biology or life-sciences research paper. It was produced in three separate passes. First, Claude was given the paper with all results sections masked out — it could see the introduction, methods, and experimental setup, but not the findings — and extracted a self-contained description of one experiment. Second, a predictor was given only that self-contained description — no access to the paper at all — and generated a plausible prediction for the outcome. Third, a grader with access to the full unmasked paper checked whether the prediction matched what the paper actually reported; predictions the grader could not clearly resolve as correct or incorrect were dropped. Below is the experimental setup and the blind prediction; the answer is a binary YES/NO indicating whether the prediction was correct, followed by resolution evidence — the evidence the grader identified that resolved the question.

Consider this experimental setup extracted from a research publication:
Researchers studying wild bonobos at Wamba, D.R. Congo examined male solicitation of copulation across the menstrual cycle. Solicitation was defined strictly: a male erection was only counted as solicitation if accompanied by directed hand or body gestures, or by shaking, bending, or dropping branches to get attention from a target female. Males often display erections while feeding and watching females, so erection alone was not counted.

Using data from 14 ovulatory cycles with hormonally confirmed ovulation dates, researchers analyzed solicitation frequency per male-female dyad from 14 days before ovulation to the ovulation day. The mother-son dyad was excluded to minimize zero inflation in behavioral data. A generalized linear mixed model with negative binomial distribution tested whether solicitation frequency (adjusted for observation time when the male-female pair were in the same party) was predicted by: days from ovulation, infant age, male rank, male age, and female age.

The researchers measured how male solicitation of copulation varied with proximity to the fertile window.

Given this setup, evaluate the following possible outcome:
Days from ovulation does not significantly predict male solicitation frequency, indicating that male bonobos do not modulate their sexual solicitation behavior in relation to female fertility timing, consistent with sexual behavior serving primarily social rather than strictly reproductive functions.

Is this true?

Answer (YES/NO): NO